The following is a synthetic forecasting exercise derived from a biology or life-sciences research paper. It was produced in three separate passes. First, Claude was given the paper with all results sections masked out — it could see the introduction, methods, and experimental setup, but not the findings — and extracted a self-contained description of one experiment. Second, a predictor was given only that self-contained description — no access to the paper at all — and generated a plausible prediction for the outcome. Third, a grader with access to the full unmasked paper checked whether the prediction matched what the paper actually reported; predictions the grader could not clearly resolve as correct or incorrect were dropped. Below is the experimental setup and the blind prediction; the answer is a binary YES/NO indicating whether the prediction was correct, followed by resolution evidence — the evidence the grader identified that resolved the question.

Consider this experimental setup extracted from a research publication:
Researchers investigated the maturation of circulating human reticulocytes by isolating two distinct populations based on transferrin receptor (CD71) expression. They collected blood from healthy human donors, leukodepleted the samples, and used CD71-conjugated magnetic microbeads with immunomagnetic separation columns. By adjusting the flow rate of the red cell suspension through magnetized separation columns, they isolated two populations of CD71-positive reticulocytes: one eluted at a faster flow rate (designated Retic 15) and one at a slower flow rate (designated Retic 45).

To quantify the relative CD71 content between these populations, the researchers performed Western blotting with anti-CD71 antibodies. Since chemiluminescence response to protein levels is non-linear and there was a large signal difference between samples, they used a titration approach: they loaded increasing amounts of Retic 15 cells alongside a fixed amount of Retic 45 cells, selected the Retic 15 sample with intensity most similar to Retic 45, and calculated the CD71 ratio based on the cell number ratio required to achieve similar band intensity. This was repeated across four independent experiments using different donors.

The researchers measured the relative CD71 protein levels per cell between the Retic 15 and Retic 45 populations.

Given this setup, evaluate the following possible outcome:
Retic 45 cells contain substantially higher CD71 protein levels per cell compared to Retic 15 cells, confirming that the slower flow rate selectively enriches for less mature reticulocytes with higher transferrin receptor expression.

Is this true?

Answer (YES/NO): NO